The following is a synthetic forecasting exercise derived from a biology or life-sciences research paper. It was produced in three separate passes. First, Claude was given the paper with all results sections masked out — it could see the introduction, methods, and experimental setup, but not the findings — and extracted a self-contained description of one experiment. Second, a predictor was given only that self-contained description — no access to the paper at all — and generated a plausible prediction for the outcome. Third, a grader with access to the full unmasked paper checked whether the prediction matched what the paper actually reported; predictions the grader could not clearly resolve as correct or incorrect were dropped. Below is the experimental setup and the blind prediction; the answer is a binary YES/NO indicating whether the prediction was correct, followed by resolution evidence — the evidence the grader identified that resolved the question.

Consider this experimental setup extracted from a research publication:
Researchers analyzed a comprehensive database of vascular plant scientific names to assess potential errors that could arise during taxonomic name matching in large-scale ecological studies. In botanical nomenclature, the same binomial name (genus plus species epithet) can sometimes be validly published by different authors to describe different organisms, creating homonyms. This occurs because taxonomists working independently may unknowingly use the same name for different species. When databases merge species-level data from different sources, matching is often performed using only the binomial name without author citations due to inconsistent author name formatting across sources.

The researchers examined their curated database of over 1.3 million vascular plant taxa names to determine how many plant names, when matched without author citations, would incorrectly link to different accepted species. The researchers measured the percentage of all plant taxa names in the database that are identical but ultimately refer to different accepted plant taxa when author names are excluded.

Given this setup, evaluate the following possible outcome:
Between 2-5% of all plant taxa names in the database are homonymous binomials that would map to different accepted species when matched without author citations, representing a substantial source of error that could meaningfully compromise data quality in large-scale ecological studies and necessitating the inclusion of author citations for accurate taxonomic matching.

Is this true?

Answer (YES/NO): NO